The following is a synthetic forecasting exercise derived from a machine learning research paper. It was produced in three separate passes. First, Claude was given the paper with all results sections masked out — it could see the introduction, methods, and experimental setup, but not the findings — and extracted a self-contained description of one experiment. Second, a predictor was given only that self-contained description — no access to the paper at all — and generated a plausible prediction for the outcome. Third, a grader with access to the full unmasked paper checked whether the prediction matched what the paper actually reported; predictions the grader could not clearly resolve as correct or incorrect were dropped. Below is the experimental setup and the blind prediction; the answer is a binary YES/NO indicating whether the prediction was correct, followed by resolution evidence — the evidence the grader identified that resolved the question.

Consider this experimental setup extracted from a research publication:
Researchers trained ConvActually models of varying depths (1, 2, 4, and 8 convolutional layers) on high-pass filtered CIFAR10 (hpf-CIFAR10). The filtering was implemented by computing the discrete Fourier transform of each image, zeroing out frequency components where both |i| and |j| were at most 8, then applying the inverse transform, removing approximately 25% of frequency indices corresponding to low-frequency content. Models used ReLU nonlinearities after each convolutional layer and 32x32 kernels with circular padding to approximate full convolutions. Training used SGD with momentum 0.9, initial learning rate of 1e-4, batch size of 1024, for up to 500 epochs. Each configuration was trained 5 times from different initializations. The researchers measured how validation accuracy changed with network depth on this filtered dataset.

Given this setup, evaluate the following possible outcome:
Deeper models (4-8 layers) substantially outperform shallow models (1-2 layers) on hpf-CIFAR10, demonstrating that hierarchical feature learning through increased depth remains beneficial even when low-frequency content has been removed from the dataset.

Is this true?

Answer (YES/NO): YES